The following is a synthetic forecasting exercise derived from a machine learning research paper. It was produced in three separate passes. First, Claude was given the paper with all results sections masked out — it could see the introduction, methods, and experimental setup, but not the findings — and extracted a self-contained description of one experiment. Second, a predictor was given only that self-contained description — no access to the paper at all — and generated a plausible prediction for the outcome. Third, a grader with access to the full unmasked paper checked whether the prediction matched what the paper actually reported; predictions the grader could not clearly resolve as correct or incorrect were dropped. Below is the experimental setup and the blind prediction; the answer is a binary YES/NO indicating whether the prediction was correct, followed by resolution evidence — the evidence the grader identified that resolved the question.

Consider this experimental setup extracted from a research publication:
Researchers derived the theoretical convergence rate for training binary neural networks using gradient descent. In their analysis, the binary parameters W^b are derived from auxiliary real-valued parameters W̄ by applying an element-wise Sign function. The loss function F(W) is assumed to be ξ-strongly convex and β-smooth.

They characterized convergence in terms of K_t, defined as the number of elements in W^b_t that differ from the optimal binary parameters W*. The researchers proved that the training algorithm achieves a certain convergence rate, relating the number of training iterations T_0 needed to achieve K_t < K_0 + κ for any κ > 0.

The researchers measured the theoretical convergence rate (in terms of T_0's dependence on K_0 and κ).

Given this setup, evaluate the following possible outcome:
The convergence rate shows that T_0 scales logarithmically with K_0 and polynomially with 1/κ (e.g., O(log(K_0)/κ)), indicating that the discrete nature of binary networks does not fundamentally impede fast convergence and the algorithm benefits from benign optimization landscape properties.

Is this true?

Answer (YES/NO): NO